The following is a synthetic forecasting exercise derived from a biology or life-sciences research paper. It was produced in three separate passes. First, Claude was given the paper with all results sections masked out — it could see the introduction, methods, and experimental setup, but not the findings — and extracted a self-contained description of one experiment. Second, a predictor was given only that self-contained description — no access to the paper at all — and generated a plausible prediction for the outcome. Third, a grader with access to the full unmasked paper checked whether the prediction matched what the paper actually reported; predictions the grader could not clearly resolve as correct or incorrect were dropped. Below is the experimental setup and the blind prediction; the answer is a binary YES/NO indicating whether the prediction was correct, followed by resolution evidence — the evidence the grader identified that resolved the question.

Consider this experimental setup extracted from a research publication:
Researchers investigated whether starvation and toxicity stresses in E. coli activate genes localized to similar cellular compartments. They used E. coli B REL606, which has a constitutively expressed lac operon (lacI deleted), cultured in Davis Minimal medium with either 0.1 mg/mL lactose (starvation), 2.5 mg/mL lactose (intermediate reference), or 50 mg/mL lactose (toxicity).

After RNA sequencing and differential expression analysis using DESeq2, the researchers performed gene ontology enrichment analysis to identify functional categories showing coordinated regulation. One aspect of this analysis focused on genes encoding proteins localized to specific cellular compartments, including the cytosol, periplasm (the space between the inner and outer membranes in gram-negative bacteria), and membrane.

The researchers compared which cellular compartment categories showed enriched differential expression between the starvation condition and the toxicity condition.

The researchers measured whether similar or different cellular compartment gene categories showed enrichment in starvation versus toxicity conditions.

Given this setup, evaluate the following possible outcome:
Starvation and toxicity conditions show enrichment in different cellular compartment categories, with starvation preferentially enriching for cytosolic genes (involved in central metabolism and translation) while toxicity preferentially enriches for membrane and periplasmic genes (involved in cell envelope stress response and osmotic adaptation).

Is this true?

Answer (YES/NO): NO